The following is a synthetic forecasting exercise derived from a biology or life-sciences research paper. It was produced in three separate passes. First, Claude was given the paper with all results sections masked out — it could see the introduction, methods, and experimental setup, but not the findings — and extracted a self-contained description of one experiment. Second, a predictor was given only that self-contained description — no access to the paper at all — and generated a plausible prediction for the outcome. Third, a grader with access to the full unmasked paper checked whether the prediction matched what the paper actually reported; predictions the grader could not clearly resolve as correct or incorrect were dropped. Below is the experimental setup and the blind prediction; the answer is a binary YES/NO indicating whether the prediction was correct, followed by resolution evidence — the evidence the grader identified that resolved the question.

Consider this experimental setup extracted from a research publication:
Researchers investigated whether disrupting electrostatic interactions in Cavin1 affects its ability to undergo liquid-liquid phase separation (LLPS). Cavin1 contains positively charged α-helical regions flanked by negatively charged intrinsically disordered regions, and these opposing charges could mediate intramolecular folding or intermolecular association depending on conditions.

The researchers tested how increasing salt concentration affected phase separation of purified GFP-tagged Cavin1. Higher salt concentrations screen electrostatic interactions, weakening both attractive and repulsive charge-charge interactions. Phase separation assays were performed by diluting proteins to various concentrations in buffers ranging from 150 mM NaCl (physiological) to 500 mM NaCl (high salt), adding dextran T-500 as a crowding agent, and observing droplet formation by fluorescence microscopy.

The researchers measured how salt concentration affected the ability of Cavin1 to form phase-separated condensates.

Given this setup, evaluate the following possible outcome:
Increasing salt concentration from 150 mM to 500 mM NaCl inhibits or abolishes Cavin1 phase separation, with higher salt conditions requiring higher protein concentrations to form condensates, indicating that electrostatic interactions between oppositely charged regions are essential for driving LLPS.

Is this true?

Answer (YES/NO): YES